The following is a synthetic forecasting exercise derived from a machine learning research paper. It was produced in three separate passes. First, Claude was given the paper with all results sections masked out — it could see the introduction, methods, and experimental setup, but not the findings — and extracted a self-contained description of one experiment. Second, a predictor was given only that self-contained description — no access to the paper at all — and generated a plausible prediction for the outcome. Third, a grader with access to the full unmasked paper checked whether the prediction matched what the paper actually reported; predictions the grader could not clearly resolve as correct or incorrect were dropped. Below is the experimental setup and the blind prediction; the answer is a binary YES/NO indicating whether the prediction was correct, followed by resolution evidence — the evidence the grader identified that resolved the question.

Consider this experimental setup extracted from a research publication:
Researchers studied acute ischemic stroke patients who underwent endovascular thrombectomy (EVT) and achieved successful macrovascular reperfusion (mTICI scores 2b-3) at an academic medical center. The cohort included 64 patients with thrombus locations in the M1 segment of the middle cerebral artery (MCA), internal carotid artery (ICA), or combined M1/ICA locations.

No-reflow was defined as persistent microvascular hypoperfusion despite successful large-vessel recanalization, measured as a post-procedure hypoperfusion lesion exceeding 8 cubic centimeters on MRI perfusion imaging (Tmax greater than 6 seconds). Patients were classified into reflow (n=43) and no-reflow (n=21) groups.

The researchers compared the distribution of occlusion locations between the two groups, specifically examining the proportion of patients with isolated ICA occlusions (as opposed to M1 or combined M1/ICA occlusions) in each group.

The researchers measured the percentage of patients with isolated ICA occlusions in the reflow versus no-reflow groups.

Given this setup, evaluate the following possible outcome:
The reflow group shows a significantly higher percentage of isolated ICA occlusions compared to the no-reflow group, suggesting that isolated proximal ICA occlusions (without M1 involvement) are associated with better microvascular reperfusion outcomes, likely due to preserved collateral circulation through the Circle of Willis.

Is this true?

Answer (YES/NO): NO